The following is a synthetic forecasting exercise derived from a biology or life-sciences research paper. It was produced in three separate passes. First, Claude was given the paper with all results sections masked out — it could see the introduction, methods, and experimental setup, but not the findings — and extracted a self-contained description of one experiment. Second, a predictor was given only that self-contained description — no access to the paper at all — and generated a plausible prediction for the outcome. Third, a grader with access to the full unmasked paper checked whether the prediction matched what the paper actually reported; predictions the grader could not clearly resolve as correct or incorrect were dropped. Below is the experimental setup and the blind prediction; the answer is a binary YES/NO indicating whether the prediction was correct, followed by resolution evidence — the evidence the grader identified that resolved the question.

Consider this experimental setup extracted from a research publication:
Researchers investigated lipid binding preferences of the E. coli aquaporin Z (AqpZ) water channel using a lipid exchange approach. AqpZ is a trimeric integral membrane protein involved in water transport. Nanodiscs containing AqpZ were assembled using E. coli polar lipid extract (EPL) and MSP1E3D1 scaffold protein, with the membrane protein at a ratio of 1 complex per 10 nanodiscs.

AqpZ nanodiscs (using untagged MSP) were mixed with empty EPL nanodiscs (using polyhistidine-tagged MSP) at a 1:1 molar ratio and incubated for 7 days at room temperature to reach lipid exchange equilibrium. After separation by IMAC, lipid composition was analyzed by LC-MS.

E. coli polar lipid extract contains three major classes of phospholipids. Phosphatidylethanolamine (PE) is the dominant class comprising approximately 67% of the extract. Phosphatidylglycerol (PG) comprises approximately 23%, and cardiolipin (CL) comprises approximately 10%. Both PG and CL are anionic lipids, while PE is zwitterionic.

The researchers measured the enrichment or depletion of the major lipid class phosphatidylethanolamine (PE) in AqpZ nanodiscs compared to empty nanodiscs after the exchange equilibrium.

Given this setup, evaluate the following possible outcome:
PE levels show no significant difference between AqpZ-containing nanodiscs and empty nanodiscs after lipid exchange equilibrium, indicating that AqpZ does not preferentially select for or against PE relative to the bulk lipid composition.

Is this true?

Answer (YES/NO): NO